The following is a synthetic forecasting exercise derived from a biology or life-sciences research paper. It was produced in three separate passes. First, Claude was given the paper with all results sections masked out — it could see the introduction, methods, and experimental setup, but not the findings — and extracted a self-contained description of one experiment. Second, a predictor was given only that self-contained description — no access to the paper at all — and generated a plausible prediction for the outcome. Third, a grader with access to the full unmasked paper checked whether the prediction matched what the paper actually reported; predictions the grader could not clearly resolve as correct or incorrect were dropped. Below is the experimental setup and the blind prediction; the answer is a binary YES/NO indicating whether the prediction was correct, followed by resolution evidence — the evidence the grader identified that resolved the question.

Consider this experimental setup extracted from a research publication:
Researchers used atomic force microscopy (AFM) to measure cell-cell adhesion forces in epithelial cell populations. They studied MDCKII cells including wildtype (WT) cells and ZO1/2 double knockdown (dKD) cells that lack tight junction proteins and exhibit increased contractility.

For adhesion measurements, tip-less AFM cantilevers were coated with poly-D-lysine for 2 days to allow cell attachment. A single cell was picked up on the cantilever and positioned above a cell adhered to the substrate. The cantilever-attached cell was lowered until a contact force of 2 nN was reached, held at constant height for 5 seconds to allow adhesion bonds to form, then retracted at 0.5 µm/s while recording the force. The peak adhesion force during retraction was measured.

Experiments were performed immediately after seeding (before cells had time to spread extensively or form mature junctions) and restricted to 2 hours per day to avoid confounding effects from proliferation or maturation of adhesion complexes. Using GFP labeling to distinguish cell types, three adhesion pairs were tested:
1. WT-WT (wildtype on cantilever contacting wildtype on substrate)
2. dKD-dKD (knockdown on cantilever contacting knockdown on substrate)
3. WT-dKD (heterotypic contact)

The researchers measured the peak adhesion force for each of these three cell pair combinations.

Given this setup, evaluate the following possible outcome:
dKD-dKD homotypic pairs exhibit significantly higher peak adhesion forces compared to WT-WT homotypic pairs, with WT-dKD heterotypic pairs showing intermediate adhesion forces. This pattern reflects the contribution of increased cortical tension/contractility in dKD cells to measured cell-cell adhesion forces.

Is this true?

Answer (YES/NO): NO